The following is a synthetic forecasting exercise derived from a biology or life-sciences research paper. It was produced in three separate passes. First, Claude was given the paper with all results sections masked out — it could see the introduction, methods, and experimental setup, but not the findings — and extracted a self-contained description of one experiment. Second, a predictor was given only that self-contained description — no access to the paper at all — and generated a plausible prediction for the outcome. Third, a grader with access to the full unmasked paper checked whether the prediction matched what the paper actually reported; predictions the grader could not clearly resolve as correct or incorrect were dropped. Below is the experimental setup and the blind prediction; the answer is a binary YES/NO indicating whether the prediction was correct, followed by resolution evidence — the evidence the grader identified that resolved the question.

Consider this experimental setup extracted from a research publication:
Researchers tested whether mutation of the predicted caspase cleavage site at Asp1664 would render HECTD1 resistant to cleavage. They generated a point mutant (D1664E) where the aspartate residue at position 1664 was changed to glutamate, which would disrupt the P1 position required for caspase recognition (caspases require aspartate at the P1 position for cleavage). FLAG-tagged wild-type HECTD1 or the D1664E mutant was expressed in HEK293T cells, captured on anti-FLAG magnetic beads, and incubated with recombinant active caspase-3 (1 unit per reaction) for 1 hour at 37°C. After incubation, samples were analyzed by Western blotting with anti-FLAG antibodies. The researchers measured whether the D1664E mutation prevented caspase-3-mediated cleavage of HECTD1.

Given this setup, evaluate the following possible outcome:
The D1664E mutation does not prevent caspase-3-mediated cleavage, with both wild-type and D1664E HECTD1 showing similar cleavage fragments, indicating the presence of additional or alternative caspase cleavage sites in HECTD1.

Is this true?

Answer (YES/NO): NO